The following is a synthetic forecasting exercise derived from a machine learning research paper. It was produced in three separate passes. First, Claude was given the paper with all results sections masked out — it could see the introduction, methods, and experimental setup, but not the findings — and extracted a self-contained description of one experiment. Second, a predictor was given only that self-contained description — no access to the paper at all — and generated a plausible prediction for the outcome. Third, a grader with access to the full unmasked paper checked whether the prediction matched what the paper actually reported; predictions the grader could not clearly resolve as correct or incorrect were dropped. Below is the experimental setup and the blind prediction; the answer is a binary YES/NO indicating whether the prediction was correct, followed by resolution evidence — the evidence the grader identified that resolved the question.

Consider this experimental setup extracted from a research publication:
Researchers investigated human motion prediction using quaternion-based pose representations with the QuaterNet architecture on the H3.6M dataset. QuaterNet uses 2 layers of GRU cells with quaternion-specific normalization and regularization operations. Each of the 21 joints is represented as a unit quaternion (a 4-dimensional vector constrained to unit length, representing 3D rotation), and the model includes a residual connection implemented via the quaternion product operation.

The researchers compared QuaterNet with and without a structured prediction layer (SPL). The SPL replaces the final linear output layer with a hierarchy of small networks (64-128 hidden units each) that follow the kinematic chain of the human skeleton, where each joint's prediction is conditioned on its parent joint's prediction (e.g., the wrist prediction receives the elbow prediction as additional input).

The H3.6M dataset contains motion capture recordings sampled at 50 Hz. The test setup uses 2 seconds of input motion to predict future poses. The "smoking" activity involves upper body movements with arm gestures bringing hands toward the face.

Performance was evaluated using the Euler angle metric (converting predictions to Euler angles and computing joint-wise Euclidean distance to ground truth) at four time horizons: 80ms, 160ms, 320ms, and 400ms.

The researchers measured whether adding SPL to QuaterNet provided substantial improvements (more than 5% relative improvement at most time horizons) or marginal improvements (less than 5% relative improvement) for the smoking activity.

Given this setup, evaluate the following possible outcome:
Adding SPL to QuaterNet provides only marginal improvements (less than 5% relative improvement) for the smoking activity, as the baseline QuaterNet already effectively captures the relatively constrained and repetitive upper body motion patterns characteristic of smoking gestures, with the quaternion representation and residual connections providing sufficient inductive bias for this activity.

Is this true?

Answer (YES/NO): YES